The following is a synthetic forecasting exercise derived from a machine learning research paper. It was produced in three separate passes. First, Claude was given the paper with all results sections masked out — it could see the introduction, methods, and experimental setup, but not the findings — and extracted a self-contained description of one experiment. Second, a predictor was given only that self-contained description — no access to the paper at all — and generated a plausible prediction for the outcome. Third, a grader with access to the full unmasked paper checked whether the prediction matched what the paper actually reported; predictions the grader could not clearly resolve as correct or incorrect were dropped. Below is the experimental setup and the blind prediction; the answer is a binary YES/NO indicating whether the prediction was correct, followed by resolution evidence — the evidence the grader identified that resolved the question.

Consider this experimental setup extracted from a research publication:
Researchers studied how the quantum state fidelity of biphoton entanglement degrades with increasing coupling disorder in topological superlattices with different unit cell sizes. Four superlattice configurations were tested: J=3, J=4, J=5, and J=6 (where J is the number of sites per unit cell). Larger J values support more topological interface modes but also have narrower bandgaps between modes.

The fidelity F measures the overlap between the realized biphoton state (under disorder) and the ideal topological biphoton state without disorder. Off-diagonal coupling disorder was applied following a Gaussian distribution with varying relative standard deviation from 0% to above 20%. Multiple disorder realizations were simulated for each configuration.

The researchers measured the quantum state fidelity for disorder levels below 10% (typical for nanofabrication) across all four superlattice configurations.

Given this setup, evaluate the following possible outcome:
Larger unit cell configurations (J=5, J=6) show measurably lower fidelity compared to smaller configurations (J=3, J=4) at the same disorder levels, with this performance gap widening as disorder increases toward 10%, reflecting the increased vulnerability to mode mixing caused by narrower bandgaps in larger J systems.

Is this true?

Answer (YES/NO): YES